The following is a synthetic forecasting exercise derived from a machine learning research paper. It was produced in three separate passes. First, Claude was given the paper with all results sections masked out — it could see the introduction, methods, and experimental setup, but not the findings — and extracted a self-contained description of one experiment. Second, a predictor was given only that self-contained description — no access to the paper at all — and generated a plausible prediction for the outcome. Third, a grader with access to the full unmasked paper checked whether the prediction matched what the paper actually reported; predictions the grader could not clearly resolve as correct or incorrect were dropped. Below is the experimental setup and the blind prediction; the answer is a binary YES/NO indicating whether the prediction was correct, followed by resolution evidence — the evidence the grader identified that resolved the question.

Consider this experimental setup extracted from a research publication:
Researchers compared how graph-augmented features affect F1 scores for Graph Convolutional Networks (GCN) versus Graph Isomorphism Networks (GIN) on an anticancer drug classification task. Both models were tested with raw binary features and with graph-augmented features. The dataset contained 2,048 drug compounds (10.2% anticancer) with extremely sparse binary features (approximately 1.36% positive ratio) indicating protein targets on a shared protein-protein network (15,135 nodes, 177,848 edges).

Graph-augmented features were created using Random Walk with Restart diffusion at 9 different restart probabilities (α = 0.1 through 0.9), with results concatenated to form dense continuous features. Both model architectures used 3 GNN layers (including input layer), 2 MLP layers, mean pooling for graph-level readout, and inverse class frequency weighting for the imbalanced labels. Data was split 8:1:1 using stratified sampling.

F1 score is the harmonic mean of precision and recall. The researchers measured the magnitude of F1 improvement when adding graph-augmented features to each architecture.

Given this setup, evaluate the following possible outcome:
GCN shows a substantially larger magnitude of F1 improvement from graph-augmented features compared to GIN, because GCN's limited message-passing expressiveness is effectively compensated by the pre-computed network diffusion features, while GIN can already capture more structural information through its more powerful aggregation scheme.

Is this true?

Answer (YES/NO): NO